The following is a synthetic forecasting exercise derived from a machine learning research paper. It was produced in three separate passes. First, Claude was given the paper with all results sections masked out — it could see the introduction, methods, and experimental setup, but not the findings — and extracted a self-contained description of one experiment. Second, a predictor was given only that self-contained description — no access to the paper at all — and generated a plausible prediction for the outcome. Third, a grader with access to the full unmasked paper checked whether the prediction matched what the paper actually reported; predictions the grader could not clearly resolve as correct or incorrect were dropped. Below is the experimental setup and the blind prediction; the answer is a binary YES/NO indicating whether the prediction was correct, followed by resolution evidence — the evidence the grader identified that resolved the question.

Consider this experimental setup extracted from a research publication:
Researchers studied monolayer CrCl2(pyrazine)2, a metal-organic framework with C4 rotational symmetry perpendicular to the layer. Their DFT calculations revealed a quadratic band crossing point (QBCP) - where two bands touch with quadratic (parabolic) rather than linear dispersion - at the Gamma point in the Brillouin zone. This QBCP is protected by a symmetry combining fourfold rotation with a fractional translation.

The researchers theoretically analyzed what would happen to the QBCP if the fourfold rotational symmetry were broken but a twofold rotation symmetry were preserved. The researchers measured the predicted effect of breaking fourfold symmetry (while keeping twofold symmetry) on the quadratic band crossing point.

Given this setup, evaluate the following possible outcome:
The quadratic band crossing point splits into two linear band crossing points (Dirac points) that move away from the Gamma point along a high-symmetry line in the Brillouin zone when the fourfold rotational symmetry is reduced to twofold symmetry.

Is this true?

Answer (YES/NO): YES